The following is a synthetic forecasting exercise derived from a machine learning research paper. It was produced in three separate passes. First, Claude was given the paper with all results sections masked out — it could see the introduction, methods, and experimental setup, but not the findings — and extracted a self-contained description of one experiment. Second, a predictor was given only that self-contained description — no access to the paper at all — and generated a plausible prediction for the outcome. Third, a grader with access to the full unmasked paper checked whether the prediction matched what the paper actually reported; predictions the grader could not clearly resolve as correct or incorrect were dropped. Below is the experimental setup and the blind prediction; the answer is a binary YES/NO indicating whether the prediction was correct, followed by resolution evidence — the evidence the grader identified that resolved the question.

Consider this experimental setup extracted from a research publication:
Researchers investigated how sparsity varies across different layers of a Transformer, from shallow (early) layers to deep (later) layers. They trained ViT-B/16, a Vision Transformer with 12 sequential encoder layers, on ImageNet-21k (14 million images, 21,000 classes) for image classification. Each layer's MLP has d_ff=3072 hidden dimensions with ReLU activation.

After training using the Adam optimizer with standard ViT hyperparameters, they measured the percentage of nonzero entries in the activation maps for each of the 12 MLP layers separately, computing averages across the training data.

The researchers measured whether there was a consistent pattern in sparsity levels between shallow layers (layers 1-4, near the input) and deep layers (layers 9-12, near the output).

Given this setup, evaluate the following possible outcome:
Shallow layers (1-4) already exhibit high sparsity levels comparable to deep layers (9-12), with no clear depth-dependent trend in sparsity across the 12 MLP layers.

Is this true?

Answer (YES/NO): NO